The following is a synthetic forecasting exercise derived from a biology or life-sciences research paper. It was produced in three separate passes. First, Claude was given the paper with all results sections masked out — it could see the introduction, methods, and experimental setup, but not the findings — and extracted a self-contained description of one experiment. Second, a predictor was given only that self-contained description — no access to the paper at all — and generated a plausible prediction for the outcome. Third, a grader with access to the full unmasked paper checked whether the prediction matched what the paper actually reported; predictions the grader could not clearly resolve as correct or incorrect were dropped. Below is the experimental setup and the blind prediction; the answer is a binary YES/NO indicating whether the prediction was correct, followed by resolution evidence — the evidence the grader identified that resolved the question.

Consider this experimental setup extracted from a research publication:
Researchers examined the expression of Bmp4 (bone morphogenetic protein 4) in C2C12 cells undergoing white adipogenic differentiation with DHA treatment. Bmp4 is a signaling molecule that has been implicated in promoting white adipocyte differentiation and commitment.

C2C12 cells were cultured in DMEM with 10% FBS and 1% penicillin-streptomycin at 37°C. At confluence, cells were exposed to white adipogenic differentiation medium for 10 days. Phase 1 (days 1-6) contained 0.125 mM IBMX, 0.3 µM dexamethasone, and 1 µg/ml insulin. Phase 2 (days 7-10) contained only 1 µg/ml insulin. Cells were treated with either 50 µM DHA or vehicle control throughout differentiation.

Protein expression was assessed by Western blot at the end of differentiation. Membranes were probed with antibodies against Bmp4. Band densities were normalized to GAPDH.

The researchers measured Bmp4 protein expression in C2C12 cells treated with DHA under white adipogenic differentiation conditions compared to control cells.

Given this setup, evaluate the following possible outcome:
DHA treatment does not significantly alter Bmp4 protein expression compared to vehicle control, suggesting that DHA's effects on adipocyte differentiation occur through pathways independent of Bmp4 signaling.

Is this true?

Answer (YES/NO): NO